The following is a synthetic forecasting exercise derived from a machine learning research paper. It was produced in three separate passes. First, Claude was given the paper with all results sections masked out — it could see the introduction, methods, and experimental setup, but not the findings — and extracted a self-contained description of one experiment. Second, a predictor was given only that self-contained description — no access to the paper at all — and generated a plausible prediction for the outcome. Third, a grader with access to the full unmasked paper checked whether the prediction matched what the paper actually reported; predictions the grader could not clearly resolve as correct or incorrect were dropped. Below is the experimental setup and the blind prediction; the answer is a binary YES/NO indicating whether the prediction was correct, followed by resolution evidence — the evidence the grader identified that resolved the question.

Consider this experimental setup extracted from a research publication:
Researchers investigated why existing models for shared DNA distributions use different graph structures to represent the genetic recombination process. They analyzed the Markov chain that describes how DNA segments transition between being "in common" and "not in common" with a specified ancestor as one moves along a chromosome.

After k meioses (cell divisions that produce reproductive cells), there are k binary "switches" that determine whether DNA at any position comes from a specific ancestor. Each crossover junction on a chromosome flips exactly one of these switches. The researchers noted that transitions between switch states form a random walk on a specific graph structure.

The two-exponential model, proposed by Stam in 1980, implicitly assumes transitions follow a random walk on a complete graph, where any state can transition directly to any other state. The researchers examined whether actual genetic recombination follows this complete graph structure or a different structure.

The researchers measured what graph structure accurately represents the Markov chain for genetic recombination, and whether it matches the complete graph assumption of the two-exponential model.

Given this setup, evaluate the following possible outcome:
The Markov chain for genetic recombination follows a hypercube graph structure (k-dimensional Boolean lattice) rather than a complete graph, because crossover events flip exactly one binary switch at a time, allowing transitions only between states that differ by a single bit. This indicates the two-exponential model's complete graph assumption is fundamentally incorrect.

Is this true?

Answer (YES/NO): YES